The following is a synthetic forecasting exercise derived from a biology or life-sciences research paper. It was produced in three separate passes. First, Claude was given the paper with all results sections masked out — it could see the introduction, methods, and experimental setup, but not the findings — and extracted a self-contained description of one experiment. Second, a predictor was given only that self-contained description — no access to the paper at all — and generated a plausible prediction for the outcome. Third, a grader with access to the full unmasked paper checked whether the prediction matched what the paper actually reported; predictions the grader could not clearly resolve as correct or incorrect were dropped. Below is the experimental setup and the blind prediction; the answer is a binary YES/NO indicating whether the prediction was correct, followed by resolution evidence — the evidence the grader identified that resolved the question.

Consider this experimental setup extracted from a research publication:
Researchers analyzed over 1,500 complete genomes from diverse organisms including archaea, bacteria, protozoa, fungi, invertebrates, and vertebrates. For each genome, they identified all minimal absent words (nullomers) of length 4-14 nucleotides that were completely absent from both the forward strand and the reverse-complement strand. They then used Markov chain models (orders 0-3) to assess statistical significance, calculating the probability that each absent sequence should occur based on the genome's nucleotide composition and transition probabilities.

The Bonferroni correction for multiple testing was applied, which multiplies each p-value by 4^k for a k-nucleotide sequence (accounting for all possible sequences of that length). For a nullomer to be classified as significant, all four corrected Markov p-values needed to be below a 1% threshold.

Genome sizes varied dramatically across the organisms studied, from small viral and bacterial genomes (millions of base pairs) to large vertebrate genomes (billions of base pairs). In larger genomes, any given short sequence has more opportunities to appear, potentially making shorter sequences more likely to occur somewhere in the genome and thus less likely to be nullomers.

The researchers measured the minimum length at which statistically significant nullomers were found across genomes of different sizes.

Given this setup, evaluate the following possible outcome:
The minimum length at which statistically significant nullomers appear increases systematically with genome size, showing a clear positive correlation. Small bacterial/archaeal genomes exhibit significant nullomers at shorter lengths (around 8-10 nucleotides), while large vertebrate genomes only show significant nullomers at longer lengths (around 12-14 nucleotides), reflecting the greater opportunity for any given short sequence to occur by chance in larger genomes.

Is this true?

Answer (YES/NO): YES